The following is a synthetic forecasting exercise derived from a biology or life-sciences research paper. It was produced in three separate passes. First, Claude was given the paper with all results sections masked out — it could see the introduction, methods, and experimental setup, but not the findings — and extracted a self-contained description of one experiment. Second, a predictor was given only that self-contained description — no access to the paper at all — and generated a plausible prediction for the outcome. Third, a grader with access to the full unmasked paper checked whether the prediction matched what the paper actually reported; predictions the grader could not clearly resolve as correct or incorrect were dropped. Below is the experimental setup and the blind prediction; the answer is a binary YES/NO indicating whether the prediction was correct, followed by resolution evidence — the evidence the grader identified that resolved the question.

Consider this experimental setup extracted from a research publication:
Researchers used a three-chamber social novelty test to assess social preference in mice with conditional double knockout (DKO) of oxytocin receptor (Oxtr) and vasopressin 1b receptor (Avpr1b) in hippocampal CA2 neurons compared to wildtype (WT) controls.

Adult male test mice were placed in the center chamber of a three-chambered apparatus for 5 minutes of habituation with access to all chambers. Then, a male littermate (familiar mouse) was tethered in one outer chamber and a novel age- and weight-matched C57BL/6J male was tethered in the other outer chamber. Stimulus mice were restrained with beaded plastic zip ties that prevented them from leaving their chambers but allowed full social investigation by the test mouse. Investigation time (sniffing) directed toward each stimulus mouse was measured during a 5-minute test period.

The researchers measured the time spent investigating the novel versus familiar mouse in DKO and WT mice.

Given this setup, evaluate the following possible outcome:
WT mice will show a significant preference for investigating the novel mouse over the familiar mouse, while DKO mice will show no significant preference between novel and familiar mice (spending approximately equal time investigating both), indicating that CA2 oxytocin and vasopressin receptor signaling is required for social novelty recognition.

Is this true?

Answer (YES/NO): YES